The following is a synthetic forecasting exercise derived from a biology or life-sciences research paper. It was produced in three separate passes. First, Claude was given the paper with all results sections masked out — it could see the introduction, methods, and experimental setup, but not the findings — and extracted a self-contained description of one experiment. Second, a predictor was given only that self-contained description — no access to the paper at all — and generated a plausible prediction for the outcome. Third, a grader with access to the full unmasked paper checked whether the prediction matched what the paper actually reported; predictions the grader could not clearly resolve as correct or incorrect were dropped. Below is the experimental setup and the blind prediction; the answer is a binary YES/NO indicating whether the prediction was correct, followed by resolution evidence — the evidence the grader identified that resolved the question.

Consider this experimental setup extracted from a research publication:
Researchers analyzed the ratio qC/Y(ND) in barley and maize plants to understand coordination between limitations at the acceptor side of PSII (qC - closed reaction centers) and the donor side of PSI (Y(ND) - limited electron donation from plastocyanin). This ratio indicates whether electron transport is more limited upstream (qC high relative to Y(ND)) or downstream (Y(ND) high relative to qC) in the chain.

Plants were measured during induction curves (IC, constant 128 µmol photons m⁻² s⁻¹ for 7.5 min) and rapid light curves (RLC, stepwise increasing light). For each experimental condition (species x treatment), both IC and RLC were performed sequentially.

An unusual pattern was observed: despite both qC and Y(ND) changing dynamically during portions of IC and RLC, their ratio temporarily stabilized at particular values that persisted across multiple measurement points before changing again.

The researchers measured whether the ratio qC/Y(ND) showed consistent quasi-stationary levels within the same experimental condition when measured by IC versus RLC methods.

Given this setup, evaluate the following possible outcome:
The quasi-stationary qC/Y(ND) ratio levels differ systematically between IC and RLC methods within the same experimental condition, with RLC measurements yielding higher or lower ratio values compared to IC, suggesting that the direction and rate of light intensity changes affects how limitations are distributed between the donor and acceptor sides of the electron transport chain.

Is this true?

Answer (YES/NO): NO